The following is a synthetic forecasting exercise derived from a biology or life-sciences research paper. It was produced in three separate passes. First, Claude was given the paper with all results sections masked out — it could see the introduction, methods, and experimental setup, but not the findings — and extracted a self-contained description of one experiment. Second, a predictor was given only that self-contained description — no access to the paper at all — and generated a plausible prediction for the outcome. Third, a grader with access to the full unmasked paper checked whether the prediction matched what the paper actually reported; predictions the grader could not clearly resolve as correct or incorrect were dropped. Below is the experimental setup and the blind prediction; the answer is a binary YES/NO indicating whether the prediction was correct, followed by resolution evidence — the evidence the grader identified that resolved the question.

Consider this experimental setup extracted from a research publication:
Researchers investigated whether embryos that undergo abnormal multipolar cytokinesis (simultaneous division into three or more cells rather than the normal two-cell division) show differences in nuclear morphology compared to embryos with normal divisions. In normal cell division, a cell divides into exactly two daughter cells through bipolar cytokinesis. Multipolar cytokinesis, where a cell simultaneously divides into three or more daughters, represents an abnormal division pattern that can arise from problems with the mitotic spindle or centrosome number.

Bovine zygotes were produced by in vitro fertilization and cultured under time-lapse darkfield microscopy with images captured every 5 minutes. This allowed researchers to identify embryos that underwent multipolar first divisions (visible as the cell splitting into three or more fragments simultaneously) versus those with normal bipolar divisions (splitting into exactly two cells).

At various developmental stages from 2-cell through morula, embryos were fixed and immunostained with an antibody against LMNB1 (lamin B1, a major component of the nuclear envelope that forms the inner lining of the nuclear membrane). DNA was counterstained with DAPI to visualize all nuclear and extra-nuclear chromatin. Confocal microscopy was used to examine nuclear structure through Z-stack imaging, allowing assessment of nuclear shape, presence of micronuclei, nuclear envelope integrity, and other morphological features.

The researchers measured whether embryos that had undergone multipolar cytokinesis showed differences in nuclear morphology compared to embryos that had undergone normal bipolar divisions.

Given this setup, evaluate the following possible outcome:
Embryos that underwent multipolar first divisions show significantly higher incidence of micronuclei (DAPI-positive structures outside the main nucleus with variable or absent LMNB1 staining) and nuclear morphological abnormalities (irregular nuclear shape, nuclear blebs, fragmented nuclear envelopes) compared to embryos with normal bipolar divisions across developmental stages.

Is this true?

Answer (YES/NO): NO